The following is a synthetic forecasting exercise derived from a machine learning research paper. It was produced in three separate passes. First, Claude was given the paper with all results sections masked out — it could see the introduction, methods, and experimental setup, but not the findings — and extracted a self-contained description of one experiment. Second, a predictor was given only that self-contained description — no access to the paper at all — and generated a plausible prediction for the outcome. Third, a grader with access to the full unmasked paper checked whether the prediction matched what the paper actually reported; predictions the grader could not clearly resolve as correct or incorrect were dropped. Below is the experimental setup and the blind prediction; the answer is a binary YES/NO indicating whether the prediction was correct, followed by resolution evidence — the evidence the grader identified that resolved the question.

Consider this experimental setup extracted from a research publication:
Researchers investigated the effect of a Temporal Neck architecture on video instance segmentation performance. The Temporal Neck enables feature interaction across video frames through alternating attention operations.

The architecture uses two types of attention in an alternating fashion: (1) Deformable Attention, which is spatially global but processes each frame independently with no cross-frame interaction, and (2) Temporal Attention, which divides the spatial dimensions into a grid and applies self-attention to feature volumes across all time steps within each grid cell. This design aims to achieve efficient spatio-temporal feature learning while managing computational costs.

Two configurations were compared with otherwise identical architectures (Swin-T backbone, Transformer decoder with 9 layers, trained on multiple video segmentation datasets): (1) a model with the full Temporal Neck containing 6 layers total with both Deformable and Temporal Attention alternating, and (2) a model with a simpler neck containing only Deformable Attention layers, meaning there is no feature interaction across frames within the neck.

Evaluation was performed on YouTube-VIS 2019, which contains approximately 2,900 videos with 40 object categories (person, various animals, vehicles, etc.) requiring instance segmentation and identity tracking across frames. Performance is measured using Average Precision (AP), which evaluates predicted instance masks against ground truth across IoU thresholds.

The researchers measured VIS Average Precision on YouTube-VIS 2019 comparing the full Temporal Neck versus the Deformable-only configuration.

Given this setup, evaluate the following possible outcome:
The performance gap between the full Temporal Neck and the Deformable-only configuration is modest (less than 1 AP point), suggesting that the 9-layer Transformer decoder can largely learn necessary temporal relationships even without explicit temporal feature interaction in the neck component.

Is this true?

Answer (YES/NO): NO